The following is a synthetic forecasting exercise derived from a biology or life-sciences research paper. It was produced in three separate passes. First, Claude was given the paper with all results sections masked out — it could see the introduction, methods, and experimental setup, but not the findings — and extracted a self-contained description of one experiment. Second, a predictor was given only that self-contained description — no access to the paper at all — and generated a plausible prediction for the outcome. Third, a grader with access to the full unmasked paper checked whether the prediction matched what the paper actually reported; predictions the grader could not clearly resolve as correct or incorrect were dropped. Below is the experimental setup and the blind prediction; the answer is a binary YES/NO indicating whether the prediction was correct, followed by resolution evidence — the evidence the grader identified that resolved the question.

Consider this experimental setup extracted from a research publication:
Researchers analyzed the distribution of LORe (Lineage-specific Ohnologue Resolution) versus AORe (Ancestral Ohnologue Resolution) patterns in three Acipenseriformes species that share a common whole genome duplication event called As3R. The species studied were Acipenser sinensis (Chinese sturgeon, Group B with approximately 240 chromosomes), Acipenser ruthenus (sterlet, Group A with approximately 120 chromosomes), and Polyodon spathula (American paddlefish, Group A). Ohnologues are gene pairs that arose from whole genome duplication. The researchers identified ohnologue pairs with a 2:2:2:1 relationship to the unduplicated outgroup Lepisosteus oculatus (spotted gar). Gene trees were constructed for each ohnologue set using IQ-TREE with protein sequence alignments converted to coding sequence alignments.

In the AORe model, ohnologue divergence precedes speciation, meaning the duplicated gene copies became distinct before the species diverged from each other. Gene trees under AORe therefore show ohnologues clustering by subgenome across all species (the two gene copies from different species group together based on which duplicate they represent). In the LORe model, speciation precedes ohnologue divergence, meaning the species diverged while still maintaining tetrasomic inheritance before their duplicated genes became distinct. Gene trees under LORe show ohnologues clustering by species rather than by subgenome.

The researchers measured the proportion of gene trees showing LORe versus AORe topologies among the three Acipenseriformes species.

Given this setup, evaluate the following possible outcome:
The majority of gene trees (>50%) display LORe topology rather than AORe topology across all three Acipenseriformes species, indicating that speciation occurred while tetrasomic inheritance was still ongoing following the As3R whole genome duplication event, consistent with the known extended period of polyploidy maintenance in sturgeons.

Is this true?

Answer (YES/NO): NO